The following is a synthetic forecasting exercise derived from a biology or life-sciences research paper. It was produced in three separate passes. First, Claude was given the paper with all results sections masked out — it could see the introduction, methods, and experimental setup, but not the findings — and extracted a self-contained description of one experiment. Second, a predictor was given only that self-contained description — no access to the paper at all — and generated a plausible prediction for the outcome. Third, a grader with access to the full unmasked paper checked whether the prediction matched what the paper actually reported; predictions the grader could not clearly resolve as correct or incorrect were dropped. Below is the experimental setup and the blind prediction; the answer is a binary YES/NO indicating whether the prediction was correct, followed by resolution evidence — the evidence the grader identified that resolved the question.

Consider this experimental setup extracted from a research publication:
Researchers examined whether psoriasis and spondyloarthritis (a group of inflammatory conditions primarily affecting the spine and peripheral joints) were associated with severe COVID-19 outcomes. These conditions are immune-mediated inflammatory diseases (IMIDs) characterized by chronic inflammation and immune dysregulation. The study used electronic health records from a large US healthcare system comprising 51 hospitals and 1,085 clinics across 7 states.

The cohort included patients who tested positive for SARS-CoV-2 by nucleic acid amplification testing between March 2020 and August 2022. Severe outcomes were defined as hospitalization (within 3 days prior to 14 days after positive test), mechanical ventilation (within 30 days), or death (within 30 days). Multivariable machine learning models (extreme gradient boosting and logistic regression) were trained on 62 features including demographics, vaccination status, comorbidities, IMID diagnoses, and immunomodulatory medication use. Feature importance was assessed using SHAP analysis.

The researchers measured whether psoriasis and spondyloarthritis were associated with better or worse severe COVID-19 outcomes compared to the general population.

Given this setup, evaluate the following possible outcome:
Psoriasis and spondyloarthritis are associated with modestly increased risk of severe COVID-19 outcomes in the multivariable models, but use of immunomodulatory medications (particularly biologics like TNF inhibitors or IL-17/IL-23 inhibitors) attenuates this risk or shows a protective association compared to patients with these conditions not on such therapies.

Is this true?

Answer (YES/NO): NO